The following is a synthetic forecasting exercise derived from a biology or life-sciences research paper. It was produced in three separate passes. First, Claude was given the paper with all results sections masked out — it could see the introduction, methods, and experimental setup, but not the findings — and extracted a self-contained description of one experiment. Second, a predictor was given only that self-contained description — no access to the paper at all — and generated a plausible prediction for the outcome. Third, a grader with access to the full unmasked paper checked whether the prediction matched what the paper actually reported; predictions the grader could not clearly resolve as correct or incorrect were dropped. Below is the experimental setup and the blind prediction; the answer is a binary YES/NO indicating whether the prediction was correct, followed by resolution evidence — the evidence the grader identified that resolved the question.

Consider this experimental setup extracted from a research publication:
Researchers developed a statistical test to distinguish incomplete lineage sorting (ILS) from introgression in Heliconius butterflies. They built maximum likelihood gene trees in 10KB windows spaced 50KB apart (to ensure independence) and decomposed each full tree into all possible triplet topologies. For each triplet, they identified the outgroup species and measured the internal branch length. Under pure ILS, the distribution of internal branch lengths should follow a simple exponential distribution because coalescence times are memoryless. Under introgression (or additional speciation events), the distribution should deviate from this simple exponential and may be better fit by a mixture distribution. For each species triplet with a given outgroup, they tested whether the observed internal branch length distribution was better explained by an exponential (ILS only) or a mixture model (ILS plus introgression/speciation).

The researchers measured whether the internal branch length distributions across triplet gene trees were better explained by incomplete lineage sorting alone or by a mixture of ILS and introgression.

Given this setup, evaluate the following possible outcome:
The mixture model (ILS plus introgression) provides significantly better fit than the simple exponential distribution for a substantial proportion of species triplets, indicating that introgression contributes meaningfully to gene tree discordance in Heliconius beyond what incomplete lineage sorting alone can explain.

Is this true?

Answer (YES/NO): YES